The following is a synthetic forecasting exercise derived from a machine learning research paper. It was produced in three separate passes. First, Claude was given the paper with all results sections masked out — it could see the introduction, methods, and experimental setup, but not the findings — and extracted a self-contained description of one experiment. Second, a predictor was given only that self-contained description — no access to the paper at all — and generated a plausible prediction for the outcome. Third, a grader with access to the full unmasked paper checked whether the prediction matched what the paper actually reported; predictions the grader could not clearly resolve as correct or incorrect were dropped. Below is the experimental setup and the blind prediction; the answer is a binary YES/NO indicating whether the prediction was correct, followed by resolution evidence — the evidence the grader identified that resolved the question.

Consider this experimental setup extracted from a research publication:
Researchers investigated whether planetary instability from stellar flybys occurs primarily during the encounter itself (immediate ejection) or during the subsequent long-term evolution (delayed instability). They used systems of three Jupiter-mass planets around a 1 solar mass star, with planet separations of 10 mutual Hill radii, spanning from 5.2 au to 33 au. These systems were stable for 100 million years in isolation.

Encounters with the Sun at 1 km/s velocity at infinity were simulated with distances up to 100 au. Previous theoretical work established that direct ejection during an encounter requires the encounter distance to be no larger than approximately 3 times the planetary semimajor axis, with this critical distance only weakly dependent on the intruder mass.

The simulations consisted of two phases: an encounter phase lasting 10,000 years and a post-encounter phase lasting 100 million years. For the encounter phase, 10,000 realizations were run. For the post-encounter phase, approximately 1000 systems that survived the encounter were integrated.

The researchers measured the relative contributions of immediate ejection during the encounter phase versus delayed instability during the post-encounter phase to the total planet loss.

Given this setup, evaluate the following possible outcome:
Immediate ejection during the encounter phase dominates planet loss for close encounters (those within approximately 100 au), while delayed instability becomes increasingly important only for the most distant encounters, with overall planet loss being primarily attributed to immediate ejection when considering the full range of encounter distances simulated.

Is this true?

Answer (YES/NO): NO